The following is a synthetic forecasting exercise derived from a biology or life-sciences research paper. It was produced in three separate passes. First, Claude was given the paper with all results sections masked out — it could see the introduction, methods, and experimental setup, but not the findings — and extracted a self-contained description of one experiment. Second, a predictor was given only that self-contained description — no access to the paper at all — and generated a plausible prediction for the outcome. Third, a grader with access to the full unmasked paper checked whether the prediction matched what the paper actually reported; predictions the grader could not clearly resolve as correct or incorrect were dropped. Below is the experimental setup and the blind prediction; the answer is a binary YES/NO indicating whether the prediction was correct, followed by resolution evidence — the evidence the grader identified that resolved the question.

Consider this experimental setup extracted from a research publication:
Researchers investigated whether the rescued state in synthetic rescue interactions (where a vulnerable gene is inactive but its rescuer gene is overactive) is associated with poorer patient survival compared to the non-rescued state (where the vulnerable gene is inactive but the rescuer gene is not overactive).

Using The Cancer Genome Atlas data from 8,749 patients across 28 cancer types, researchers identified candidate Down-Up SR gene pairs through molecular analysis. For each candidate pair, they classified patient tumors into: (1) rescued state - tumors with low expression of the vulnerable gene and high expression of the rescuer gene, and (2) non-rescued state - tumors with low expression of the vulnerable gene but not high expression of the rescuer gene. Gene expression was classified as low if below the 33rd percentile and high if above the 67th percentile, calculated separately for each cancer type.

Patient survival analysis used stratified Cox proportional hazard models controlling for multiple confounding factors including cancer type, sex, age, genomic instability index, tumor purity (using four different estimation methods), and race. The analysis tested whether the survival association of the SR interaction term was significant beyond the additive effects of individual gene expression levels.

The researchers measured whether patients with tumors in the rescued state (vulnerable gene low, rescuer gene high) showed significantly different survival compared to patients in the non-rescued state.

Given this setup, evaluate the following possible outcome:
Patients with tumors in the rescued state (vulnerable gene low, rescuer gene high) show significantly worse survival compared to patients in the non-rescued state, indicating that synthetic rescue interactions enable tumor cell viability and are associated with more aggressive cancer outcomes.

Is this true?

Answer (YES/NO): YES